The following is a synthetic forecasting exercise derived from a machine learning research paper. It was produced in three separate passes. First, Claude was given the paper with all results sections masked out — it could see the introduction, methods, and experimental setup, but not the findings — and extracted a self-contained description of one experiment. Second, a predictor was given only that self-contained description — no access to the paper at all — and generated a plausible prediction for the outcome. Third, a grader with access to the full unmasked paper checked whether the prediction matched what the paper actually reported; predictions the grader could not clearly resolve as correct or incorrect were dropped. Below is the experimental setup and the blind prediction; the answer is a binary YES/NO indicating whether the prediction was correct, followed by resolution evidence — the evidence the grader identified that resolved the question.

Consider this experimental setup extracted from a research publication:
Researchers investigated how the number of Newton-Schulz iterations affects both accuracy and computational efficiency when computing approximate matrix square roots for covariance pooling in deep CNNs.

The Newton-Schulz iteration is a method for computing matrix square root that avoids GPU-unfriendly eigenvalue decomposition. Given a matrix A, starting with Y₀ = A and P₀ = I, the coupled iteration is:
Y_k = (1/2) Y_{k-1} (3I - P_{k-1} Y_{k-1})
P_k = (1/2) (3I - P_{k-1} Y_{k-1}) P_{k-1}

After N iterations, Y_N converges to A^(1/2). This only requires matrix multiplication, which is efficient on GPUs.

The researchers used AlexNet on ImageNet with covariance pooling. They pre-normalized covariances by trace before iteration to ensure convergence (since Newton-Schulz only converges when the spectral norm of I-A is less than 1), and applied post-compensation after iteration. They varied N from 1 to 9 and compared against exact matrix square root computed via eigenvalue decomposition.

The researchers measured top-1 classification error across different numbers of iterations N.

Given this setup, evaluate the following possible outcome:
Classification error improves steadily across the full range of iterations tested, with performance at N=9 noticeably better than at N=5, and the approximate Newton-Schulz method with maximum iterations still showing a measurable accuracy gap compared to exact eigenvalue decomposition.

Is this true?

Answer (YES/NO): NO